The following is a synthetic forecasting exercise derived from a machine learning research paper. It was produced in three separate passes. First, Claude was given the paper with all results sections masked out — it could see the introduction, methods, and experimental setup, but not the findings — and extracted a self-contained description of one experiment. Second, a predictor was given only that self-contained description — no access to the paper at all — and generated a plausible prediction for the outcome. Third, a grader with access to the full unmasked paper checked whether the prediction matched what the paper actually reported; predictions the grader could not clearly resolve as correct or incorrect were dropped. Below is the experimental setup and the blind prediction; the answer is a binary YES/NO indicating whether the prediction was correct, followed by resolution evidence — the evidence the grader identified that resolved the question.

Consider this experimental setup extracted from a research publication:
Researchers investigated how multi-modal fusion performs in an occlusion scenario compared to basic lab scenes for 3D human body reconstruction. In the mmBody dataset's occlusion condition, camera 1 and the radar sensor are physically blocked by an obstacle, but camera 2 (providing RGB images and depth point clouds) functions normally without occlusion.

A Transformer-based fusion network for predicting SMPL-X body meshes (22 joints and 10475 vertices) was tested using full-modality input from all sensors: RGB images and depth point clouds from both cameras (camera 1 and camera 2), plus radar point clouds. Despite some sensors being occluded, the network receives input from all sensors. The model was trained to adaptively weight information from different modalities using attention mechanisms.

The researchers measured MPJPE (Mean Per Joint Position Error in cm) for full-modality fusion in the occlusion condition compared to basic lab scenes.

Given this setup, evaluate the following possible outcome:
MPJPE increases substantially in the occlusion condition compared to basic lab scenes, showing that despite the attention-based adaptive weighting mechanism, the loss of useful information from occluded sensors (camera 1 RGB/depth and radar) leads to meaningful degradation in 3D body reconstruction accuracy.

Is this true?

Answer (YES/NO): YES